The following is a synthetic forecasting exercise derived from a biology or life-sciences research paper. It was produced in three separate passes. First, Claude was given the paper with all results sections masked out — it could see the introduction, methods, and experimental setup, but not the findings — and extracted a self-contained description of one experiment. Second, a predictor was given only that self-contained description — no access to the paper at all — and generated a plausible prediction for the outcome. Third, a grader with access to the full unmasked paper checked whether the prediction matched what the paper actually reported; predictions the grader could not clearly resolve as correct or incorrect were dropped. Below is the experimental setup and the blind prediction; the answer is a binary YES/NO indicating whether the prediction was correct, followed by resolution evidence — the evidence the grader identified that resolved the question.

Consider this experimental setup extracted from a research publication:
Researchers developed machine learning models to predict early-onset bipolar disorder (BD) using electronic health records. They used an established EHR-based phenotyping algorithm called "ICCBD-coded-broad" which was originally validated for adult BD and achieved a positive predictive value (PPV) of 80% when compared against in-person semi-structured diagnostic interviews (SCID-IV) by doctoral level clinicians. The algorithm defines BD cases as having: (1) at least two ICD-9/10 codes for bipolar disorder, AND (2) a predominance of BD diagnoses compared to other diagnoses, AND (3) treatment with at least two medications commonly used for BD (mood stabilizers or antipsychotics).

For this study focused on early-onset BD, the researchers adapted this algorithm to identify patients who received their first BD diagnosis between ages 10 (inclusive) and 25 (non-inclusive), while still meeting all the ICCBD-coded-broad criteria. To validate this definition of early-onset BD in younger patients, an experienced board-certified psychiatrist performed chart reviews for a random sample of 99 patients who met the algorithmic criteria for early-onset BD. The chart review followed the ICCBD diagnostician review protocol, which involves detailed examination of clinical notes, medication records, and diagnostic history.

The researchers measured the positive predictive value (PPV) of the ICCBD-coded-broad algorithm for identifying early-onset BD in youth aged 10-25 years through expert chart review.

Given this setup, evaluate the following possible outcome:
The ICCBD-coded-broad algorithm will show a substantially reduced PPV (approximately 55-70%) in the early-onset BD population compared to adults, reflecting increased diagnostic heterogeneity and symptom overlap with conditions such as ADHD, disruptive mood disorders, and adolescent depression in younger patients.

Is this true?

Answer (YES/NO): NO